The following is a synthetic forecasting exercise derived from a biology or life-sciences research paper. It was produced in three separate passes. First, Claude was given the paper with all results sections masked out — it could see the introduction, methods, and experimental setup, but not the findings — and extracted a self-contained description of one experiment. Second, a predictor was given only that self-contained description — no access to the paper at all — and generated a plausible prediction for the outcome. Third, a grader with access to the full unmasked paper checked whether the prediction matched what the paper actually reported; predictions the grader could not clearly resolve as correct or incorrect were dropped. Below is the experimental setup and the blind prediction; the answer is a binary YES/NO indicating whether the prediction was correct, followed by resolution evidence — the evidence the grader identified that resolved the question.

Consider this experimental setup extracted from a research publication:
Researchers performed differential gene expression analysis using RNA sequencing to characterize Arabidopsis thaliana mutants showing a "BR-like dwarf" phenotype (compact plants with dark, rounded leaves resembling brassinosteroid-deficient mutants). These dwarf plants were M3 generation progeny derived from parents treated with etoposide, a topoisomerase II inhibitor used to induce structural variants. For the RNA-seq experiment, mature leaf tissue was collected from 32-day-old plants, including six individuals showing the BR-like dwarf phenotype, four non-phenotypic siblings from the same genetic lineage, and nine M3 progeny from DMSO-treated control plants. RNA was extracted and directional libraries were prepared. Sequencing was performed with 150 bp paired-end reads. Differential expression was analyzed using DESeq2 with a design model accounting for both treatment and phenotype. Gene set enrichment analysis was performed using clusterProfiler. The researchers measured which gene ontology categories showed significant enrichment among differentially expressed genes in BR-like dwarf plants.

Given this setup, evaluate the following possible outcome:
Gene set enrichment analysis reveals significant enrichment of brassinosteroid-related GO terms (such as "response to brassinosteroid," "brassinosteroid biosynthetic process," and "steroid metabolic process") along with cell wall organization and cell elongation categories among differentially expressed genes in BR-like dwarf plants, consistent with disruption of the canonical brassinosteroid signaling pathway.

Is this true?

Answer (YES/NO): NO